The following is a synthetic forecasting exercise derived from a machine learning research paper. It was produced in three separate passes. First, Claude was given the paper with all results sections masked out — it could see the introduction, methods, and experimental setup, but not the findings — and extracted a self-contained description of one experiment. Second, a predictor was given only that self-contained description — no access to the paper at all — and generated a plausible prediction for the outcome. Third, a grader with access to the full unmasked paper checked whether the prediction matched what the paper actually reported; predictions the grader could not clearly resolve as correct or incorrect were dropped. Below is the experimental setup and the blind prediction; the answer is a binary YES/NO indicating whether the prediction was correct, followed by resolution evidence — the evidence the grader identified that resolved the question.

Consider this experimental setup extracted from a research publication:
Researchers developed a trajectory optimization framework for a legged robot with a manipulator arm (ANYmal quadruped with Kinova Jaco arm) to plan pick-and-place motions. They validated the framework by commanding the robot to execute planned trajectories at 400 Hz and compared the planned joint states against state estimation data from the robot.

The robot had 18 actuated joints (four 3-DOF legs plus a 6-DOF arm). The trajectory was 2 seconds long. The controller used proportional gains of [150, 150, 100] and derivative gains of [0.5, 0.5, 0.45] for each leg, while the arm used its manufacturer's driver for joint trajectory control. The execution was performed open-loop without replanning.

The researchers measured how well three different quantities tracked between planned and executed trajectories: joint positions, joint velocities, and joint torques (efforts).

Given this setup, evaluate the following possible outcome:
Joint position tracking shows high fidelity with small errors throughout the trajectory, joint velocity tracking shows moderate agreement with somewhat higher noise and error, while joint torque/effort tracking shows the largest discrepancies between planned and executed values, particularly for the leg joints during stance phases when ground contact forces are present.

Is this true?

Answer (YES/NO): NO